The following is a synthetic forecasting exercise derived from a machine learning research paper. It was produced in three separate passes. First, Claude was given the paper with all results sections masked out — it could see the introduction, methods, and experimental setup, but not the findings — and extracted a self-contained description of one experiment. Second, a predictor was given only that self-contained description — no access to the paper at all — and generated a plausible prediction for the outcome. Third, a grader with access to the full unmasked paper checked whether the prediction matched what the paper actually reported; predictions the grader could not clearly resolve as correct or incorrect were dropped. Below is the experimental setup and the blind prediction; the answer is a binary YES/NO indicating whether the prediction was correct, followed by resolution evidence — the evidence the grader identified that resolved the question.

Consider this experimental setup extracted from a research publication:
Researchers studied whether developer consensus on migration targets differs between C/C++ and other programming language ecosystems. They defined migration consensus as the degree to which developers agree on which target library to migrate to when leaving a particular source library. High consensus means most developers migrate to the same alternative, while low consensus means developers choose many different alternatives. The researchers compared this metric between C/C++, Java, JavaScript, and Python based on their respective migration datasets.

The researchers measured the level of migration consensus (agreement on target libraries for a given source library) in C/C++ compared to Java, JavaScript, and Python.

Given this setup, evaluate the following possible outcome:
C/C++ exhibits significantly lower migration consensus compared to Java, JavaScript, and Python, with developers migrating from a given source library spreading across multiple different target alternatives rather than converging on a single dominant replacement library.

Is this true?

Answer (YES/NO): NO